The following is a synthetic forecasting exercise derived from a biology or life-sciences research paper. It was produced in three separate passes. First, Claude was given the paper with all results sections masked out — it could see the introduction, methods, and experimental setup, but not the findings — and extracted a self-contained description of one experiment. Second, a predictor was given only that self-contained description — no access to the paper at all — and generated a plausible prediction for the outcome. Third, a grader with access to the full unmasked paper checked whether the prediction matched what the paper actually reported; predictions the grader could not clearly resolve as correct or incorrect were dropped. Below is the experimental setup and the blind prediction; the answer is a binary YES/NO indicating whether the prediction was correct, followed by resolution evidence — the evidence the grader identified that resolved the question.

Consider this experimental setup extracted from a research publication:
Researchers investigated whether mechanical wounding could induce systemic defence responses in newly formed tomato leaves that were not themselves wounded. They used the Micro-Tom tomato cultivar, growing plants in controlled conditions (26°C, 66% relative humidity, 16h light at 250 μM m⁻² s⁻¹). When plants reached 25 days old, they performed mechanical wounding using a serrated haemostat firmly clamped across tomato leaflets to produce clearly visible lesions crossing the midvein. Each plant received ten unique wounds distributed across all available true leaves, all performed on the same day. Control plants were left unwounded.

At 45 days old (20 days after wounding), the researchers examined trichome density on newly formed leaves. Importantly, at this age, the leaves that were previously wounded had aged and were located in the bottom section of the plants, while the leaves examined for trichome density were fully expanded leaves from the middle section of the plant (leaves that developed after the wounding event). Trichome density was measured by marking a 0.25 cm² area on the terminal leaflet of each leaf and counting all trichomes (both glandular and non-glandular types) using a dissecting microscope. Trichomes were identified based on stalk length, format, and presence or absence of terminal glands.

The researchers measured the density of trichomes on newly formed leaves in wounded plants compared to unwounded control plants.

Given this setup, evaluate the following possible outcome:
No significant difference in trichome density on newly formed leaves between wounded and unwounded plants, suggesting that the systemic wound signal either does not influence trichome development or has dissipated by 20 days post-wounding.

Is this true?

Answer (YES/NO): NO